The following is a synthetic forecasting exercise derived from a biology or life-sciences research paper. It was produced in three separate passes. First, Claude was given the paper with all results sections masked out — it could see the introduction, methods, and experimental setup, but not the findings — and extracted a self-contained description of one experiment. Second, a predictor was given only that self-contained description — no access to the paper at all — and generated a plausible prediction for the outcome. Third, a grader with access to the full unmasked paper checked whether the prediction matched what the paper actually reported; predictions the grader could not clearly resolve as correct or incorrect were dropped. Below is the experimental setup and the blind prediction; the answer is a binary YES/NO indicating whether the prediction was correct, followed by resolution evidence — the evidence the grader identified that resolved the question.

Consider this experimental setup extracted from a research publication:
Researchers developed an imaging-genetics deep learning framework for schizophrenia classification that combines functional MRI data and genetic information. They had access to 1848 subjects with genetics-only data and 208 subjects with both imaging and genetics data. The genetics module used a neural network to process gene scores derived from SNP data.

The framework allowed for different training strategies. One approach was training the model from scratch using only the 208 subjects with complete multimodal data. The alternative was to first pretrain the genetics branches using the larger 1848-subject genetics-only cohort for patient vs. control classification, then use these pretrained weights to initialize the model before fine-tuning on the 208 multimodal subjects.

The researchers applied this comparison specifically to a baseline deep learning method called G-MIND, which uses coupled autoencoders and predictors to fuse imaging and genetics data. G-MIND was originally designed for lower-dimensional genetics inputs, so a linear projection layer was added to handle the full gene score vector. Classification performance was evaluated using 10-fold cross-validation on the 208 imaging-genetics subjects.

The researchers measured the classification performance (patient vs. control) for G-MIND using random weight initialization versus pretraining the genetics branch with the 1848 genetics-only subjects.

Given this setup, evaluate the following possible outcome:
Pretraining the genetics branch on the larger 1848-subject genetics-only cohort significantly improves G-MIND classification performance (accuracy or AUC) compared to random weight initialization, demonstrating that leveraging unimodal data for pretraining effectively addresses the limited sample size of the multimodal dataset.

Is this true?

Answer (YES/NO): YES